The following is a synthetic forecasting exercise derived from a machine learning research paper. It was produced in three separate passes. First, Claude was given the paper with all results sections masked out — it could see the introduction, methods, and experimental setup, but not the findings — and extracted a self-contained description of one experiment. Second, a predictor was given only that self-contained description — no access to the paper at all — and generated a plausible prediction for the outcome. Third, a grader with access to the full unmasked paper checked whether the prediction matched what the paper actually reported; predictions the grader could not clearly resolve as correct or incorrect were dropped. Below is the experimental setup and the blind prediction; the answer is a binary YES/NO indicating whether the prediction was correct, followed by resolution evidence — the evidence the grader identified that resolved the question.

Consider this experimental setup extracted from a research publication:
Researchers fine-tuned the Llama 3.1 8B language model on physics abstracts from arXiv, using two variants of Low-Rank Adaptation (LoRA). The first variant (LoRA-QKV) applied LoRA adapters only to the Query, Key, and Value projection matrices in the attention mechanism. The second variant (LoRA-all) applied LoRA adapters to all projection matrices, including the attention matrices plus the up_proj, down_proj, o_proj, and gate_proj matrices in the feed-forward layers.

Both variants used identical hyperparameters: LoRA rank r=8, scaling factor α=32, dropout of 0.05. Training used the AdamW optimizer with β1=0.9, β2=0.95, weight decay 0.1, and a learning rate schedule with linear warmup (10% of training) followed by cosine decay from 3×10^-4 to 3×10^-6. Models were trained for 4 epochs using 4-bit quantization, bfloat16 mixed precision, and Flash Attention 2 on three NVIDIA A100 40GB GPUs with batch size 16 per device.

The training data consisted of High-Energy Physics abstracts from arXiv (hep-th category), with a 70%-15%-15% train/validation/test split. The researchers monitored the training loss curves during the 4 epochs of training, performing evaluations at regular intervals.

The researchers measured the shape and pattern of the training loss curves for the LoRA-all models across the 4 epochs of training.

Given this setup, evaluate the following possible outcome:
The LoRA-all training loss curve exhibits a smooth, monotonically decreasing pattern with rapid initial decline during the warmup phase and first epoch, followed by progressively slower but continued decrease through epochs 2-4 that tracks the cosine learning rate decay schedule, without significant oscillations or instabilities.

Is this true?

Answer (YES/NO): NO